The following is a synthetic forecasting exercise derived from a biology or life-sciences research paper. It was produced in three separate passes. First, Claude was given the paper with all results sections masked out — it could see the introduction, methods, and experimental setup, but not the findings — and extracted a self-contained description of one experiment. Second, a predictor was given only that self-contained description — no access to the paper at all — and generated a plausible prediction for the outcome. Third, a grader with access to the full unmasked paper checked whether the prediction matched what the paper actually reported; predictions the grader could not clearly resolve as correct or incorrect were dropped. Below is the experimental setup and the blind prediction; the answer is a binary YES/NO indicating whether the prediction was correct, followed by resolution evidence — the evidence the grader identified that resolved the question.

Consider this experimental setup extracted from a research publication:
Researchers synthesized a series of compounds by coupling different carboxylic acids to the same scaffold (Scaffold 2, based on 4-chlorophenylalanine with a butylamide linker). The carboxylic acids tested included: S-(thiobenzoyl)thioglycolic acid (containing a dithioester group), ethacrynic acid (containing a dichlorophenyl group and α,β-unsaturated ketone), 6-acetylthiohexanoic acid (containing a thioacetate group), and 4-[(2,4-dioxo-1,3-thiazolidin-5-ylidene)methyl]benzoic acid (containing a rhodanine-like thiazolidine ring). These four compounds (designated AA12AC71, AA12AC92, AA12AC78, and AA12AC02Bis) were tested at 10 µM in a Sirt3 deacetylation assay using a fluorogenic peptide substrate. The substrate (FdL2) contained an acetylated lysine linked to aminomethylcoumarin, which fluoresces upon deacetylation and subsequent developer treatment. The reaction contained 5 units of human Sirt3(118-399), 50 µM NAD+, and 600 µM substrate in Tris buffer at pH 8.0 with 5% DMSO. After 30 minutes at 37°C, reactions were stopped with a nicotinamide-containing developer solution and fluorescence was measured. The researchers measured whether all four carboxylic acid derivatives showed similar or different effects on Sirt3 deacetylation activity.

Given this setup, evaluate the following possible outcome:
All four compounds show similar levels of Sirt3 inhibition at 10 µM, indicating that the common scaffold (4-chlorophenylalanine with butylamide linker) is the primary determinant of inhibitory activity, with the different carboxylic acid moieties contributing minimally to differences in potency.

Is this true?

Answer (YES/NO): NO